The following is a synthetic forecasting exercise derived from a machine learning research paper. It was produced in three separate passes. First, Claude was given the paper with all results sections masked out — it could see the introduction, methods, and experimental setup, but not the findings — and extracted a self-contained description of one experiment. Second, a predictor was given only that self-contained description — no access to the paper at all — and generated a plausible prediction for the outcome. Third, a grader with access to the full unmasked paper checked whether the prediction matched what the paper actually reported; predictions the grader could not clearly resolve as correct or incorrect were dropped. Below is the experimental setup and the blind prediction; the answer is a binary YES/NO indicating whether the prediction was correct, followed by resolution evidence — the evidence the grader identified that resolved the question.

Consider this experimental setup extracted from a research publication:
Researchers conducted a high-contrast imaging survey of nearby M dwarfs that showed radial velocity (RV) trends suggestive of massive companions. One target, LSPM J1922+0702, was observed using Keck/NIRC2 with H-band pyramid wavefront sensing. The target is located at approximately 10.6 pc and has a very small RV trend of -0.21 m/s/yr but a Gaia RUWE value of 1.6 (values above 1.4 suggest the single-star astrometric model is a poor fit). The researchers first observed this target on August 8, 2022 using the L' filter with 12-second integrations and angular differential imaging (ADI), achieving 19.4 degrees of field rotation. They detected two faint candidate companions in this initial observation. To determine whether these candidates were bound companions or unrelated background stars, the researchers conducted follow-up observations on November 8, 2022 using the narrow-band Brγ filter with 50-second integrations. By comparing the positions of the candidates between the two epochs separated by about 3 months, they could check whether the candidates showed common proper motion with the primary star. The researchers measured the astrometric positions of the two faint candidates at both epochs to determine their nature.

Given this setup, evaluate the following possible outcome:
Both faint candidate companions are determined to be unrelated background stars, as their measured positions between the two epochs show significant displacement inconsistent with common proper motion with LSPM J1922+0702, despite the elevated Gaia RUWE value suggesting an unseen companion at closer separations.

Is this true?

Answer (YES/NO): YES